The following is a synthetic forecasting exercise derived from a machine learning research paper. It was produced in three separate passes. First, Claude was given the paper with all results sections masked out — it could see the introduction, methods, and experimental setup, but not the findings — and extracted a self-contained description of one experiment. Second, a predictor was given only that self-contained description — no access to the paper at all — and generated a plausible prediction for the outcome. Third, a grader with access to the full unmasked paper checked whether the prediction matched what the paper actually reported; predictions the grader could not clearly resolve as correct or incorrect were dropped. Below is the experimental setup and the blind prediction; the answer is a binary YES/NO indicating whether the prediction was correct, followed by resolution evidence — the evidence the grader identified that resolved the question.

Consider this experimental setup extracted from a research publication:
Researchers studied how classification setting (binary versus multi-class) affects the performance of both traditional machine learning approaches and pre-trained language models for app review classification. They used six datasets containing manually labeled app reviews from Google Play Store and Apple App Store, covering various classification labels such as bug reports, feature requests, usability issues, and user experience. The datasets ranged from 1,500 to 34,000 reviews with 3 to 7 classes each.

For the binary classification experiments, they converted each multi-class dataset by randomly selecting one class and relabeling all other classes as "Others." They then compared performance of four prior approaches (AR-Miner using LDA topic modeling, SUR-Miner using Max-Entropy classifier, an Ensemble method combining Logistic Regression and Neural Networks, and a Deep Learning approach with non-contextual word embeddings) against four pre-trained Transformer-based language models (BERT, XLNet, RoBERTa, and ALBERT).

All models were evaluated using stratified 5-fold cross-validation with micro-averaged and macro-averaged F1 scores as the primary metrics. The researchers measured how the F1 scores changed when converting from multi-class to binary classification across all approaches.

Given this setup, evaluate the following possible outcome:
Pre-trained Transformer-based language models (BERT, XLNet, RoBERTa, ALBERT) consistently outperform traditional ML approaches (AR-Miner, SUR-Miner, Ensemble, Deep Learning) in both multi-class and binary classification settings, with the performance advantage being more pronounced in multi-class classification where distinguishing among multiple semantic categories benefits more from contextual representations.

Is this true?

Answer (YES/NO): NO